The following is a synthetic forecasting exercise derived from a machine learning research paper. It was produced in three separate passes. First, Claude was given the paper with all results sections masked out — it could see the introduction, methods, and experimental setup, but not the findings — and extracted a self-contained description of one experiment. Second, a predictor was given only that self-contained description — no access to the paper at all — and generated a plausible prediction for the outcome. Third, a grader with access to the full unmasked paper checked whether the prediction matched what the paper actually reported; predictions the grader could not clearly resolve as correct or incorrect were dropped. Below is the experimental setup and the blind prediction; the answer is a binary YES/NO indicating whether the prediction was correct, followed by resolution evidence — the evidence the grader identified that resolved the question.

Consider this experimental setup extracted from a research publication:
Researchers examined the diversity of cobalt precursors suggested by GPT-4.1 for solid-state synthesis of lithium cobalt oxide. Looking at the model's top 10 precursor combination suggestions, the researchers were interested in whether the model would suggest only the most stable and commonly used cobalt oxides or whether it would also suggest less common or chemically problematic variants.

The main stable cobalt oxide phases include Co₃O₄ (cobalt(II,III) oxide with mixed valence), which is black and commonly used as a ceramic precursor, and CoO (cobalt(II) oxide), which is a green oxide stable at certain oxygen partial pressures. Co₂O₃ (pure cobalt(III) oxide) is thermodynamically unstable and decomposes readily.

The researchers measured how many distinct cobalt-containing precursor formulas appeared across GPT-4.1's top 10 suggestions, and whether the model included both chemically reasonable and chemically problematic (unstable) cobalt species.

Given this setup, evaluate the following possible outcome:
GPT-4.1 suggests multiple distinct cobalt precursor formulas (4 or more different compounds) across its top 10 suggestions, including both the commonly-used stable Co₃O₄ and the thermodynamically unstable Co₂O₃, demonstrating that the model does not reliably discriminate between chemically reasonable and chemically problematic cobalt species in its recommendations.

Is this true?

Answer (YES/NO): NO